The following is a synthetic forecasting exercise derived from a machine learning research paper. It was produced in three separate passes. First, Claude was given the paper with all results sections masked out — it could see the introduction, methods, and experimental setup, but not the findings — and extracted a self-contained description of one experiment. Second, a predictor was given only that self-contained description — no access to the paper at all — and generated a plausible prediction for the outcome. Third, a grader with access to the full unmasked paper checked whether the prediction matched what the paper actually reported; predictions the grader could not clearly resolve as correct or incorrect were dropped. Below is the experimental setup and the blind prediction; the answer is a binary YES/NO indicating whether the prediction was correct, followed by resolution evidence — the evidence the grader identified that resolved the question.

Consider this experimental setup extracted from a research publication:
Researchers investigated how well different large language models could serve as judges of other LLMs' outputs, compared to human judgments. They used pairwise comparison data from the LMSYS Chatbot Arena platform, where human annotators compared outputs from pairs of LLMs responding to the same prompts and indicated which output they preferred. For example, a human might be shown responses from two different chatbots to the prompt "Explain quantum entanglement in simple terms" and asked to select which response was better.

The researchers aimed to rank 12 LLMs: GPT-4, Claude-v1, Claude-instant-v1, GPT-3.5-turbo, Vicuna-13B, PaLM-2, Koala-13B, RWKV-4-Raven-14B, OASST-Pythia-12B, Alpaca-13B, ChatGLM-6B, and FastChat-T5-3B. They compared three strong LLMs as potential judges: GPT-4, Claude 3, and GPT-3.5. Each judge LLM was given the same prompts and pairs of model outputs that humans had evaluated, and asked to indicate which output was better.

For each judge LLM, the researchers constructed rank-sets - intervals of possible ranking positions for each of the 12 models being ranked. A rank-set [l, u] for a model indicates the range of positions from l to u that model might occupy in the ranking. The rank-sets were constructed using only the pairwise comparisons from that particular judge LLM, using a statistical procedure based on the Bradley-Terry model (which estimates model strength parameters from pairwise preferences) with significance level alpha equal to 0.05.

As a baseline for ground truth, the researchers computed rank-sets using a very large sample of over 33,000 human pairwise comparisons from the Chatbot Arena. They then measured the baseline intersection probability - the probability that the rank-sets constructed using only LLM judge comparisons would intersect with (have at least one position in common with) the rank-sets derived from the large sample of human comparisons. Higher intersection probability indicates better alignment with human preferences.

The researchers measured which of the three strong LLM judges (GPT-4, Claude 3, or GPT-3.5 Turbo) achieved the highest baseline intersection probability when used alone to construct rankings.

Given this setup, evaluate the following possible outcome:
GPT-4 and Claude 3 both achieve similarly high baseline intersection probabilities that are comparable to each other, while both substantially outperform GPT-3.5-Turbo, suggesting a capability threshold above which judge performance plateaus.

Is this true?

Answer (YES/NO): NO